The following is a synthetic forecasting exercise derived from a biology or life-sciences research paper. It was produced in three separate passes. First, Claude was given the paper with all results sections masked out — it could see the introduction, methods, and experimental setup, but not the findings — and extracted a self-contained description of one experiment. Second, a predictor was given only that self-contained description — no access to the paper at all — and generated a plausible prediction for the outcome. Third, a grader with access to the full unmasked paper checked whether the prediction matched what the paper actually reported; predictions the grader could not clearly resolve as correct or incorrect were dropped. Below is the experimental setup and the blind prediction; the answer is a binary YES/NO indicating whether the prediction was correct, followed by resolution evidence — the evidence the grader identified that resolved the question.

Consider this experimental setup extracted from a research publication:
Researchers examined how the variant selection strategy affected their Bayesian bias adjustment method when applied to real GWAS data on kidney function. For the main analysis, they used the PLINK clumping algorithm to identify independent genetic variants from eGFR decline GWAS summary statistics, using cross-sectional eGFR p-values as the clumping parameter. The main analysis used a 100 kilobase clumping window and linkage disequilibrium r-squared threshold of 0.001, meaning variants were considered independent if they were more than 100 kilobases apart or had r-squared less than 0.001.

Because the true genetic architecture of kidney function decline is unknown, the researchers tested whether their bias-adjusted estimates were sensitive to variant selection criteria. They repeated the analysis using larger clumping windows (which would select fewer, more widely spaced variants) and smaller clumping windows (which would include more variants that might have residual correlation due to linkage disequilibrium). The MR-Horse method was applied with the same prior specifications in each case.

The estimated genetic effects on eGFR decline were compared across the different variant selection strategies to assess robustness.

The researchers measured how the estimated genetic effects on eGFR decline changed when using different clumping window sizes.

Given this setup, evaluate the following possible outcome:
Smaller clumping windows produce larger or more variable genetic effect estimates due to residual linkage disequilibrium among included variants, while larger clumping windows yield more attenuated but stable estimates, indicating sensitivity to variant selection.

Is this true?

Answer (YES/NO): NO